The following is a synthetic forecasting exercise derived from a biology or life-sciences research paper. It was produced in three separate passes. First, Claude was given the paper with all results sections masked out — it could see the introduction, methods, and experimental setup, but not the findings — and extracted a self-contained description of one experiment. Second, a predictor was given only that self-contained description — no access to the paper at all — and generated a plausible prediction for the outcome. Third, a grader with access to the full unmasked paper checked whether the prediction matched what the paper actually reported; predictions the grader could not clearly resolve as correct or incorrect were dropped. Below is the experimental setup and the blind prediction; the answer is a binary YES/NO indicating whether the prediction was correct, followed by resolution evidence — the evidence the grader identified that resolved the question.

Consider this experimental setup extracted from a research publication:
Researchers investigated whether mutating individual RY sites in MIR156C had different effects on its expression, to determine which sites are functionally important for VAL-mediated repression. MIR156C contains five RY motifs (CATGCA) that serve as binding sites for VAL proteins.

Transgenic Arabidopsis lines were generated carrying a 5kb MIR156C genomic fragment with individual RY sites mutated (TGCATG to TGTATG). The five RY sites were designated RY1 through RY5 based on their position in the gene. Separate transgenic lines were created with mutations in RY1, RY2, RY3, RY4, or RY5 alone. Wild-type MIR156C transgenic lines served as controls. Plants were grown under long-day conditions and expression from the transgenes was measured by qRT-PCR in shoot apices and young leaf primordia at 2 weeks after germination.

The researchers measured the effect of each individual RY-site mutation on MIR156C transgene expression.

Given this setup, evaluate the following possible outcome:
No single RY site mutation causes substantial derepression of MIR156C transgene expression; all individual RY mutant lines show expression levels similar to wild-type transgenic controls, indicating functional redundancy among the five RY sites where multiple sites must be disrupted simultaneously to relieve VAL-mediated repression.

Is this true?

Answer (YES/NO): NO